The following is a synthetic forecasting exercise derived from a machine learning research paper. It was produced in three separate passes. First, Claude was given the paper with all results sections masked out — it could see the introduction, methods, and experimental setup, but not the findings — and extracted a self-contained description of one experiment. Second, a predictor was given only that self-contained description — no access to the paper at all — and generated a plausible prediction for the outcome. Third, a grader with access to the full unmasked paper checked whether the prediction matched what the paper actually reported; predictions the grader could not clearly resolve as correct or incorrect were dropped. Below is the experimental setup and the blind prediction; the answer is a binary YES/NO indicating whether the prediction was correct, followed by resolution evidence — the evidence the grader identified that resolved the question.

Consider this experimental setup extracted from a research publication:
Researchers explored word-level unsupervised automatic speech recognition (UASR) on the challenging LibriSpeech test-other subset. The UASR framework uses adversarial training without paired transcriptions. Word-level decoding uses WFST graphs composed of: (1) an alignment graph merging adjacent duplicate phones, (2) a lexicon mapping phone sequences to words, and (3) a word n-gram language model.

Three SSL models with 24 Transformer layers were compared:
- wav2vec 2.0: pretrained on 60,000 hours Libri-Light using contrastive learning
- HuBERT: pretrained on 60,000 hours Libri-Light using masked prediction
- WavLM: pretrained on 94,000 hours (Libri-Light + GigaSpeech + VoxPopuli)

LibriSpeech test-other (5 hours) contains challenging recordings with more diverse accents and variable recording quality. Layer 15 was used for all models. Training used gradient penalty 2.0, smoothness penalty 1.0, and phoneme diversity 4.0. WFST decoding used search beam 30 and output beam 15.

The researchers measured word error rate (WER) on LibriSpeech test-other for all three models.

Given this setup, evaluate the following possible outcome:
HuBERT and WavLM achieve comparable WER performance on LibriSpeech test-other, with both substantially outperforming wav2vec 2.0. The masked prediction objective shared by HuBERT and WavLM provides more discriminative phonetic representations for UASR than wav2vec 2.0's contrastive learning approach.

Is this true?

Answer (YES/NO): NO